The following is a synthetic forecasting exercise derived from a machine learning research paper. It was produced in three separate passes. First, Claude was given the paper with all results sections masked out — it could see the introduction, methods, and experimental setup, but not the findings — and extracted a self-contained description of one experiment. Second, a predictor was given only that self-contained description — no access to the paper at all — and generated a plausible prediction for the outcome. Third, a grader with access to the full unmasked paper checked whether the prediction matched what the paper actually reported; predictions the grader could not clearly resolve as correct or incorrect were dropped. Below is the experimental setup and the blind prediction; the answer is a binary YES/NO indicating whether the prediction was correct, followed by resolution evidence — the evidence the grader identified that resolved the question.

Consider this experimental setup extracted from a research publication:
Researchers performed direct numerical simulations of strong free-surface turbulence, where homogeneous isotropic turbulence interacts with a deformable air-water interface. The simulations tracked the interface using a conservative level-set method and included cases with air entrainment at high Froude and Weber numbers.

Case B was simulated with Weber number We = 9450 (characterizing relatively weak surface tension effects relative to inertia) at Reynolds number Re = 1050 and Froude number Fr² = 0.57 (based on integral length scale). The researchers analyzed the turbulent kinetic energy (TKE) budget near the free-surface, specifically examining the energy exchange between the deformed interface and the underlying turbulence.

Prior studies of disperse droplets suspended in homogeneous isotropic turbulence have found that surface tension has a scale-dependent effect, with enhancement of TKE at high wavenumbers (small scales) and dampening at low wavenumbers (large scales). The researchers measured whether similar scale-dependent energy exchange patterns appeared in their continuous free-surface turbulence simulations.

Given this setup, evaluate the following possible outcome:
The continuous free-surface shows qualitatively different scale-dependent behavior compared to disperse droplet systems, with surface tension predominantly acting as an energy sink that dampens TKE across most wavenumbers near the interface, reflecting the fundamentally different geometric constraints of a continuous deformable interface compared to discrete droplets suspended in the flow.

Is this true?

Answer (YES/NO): NO